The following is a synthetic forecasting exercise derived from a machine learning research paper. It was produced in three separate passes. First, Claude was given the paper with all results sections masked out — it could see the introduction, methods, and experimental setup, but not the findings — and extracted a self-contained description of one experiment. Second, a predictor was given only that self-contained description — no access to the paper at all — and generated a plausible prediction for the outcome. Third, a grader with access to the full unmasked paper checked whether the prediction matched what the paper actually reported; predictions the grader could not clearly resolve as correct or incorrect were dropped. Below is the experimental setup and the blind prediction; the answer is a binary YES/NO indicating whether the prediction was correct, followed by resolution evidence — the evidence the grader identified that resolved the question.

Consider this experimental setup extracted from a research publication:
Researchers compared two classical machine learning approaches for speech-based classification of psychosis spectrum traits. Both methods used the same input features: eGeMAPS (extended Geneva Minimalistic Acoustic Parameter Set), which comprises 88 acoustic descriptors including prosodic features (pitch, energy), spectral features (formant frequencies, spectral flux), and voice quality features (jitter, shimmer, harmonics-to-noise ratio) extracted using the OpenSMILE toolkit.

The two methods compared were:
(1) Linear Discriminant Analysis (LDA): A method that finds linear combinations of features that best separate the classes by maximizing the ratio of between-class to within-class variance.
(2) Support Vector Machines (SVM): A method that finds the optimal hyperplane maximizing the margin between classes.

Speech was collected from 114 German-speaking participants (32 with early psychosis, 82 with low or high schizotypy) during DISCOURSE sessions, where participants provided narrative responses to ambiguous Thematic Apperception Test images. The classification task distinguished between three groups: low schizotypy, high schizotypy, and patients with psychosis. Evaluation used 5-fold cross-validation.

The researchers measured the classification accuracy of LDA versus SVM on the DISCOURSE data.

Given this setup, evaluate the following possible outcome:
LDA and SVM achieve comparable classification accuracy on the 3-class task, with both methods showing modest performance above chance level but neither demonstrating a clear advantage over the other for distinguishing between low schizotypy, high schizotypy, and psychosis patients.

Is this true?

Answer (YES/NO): NO